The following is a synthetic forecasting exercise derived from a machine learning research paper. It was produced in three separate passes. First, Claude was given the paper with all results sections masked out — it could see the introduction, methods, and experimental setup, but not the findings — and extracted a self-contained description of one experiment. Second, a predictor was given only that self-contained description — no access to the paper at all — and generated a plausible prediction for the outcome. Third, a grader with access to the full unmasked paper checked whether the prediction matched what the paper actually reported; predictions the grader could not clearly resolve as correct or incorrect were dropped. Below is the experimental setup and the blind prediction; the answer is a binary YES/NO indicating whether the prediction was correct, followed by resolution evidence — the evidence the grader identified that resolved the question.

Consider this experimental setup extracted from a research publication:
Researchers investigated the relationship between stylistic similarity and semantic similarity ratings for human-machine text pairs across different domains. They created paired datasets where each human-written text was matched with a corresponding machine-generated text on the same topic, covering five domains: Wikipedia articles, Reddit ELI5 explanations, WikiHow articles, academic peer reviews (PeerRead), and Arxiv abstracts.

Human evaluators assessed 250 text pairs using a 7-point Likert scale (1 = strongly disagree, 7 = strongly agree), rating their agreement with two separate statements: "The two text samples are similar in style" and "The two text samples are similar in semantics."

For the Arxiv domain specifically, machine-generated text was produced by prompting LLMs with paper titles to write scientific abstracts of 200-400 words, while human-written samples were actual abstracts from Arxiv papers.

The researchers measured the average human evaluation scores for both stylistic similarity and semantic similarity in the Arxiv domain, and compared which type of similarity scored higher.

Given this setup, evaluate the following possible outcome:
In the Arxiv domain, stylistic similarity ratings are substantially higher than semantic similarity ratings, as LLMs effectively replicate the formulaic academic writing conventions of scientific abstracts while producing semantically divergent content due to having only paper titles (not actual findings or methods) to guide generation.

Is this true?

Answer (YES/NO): NO